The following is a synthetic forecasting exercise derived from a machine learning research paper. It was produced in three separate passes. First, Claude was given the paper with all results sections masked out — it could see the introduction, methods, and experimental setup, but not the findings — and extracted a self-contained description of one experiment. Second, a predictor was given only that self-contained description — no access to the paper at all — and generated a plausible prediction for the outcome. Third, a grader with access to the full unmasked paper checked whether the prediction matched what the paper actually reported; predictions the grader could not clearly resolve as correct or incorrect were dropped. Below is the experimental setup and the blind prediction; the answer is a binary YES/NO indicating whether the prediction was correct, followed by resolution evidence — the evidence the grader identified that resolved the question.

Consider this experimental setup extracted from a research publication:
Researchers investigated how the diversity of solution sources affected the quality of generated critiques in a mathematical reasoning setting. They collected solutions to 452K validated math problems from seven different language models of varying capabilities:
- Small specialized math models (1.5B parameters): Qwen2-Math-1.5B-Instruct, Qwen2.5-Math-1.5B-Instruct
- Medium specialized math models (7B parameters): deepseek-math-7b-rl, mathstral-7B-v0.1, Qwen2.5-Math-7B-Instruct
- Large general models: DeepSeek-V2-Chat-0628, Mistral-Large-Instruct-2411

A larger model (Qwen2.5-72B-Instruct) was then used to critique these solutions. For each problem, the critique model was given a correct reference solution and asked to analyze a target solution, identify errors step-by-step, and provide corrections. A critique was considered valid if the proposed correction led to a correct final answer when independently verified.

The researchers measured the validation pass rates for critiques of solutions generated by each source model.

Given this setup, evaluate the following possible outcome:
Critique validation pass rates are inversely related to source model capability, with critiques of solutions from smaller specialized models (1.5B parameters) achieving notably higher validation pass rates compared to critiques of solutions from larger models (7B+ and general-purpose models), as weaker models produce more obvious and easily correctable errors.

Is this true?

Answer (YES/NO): NO